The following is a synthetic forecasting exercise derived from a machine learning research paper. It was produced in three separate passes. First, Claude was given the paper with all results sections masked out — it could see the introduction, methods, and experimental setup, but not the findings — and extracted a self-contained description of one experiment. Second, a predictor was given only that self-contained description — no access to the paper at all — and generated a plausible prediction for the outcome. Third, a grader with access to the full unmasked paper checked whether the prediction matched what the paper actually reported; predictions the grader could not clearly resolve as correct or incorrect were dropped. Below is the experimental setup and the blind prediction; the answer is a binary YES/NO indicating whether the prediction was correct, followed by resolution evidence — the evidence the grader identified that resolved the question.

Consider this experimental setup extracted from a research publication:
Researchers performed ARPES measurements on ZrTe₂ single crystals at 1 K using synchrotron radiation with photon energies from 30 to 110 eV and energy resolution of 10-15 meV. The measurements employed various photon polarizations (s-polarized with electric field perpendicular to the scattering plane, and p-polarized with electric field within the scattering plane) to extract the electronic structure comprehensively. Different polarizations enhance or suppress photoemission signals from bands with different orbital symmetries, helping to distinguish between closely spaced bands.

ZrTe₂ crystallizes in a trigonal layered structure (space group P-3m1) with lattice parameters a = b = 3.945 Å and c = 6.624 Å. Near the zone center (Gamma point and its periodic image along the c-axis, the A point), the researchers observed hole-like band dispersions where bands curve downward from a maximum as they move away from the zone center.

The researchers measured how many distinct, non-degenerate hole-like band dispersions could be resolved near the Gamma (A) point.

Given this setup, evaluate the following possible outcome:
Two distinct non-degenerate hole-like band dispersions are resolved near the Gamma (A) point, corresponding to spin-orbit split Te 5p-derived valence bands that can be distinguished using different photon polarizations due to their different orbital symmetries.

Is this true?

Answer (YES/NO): NO